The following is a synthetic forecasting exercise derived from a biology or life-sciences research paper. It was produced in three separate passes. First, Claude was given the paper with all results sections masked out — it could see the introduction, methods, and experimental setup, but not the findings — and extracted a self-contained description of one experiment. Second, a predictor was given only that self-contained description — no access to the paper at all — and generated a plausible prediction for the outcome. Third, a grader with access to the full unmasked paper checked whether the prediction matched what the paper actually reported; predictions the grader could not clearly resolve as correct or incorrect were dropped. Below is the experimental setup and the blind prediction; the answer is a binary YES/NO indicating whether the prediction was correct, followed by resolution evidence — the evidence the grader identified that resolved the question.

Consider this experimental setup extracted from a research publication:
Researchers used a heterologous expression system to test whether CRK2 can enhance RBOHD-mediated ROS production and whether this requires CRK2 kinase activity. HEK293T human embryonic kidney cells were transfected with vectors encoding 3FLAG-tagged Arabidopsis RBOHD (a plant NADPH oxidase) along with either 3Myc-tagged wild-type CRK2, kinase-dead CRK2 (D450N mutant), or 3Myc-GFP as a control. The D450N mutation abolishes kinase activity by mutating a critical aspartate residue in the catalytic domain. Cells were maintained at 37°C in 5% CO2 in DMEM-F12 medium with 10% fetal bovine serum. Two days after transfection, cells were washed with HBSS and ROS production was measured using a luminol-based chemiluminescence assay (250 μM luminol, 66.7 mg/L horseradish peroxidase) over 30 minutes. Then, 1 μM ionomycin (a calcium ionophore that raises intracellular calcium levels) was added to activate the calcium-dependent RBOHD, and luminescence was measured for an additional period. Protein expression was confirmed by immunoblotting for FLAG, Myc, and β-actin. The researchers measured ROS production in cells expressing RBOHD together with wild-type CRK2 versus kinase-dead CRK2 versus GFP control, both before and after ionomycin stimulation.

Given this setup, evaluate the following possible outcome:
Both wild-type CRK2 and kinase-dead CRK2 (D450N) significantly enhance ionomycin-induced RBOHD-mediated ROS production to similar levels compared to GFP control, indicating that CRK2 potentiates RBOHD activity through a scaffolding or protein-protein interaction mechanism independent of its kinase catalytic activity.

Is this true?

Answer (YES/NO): NO